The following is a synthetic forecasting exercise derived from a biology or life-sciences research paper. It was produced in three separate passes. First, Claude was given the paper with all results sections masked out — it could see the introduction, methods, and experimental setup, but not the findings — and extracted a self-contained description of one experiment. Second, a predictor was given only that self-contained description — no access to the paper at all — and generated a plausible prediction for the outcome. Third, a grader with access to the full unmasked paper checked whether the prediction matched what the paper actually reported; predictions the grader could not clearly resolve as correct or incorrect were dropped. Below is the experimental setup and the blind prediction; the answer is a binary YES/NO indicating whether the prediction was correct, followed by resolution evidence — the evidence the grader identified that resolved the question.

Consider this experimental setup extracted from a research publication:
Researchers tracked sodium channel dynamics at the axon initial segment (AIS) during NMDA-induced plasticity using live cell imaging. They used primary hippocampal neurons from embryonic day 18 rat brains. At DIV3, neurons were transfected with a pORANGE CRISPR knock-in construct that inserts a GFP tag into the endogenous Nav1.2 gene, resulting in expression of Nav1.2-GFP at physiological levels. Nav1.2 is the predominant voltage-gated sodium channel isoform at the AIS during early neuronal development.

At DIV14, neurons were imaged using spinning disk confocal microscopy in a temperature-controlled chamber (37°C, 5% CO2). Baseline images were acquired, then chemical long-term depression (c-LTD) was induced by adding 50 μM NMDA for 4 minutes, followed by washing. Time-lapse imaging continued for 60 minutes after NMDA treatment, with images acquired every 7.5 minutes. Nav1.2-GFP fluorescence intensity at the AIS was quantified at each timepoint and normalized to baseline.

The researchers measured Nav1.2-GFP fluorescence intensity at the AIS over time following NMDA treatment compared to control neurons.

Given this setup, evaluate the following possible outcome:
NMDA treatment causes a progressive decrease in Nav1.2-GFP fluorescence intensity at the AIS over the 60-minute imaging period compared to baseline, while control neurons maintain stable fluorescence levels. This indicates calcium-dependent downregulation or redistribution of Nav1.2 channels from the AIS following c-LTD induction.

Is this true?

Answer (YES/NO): YES